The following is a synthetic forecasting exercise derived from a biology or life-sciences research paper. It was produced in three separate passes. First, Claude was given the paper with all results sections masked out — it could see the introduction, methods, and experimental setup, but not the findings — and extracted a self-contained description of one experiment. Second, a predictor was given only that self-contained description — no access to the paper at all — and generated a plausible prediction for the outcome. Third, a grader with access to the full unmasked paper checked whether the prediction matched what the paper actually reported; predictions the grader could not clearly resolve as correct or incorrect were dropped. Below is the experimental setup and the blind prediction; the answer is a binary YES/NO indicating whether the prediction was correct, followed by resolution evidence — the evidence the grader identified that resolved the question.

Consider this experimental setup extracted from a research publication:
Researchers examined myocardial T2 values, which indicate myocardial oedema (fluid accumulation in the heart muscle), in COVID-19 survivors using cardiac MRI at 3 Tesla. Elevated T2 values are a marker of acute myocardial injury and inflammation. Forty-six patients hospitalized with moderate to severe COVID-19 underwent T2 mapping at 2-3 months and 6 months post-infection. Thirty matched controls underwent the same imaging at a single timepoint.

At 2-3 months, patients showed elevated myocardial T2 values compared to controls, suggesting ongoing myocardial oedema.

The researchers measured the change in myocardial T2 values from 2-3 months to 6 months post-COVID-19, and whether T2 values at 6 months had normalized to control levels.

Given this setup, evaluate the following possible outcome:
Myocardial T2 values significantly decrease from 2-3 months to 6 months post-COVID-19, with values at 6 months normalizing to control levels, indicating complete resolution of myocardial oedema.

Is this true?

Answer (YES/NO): NO